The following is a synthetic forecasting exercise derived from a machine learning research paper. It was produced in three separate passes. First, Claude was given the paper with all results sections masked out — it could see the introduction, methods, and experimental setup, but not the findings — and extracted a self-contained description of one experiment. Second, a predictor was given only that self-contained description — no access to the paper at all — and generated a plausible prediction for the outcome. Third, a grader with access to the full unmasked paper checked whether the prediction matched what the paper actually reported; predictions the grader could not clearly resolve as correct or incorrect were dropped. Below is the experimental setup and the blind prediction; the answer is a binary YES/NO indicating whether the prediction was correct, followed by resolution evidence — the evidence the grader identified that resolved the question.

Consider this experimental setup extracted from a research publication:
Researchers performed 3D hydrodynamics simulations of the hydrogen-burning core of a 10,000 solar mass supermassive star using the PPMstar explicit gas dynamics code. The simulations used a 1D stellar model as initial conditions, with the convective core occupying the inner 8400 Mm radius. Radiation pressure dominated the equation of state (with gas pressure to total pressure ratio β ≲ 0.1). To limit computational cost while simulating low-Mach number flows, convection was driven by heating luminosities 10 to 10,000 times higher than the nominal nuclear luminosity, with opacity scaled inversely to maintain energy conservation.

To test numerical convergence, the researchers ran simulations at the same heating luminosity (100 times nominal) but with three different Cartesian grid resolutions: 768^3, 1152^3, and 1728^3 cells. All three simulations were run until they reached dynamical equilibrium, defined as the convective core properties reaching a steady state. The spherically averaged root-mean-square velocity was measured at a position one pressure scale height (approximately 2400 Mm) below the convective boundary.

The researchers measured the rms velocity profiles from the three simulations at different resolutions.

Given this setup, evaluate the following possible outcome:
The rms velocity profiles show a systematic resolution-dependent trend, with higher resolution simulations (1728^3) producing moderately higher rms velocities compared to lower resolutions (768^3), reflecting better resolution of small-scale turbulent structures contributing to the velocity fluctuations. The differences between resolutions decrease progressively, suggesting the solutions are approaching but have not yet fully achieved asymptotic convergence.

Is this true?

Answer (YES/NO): NO